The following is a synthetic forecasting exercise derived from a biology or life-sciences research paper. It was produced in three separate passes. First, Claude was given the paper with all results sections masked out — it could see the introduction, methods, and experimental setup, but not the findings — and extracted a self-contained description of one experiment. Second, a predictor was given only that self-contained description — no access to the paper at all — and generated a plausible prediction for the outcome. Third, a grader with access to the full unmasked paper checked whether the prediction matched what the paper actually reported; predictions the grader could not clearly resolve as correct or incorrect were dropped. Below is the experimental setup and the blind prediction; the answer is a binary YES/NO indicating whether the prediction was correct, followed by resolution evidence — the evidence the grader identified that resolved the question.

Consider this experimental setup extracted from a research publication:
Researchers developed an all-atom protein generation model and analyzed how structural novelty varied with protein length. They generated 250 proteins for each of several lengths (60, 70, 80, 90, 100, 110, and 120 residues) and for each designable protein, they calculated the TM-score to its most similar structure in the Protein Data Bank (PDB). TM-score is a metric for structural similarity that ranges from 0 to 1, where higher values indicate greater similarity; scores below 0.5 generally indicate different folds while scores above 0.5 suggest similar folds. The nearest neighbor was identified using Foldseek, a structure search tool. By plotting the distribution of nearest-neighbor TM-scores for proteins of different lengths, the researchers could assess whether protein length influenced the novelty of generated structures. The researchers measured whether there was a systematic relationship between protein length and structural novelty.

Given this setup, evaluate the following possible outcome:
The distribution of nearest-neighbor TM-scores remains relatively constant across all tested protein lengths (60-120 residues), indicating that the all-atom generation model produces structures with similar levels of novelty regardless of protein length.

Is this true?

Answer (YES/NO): NO